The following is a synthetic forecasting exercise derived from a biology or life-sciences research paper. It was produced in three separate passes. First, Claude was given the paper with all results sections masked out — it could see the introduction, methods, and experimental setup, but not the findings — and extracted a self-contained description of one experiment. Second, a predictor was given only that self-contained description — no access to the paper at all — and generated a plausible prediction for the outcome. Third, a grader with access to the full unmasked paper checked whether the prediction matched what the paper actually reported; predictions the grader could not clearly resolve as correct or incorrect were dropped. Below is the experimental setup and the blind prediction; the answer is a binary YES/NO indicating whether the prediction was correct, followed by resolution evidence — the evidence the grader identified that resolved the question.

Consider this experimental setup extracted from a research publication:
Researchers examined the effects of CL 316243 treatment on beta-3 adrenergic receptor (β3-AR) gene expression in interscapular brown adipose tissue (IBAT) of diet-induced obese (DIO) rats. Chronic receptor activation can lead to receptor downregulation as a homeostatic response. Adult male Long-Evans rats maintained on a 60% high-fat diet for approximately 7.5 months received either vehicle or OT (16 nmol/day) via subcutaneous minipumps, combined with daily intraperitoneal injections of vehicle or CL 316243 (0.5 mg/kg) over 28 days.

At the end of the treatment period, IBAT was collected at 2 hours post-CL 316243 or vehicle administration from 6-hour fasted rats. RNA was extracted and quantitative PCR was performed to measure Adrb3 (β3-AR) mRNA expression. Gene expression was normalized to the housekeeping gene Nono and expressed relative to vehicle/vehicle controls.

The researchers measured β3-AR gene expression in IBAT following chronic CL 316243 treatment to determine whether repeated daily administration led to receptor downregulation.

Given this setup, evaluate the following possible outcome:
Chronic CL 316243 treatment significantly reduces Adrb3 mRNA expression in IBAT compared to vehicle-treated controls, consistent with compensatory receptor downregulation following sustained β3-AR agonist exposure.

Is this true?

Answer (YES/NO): YES